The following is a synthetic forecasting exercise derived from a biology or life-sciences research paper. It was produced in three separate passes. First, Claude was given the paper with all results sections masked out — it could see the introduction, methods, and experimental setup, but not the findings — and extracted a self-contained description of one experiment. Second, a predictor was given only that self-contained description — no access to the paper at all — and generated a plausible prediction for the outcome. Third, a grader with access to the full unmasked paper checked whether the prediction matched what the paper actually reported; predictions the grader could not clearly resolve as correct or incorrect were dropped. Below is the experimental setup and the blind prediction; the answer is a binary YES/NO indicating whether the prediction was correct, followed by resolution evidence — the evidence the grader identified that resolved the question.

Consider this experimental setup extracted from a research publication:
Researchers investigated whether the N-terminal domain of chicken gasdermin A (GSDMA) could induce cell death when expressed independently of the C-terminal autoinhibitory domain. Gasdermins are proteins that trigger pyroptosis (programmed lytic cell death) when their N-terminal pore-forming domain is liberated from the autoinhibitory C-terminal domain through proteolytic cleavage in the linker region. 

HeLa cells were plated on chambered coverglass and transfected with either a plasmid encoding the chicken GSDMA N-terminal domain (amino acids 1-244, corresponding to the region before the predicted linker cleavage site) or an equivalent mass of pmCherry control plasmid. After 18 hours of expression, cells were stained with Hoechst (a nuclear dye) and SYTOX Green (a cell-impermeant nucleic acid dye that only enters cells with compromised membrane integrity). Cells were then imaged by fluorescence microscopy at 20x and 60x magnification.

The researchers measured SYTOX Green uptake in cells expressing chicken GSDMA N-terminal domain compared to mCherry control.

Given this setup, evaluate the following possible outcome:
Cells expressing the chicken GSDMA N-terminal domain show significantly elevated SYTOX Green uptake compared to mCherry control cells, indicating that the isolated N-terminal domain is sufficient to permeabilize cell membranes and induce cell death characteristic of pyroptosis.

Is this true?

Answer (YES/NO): YES